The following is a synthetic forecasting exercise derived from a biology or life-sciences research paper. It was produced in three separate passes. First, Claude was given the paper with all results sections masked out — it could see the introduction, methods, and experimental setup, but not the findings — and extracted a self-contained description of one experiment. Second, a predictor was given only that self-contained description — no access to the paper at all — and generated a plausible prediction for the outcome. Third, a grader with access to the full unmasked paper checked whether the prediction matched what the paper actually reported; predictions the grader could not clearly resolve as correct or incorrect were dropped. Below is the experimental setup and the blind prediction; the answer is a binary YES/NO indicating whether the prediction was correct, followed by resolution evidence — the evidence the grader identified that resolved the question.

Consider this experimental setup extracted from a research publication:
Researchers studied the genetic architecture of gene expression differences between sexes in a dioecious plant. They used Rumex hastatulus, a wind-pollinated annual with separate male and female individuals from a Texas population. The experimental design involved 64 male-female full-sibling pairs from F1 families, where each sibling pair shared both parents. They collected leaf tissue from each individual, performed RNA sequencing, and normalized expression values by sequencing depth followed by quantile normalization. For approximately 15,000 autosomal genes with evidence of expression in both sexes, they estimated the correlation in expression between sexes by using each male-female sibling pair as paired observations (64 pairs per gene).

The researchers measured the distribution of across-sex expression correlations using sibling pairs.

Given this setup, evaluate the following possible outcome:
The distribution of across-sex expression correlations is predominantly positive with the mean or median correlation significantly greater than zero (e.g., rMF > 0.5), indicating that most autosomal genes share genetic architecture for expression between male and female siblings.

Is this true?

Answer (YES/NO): NO